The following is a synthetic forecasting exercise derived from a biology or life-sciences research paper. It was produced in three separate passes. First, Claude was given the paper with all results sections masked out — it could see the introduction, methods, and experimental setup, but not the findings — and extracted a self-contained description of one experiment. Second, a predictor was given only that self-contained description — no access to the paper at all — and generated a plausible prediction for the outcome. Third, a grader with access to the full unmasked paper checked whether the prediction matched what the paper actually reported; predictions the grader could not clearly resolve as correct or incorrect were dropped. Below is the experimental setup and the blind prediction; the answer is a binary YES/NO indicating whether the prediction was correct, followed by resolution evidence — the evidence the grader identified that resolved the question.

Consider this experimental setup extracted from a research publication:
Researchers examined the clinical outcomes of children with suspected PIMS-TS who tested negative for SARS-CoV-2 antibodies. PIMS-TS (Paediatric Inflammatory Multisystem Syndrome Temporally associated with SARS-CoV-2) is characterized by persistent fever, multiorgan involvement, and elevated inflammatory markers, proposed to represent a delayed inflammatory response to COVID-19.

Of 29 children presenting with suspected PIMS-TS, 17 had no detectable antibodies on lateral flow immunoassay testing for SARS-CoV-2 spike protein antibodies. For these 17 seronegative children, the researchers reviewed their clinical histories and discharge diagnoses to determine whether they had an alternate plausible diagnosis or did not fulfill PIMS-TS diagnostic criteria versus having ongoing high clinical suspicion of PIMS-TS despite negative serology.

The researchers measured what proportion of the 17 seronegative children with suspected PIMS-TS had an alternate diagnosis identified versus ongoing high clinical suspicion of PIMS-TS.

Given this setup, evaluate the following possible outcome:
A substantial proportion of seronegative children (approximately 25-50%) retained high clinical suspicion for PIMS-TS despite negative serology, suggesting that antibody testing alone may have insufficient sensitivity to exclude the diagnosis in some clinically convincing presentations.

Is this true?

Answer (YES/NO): NO